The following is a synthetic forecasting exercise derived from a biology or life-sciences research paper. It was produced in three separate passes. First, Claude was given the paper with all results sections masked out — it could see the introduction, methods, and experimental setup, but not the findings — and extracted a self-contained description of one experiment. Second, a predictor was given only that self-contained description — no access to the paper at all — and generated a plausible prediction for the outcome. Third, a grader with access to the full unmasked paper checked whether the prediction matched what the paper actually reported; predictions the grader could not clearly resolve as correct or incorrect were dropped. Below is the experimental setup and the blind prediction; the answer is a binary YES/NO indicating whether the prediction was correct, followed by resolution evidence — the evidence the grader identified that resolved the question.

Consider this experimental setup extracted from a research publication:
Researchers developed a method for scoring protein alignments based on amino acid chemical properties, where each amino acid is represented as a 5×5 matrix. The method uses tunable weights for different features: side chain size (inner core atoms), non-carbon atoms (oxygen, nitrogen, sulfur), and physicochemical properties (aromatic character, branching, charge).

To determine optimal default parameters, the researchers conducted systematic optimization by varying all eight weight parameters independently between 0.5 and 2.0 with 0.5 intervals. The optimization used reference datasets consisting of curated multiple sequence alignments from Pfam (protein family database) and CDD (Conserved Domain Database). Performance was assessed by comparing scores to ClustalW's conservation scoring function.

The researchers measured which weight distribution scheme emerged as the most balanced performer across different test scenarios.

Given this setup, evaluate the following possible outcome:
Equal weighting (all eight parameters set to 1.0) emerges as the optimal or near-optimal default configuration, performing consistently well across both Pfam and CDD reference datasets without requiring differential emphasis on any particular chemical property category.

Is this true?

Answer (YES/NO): NO